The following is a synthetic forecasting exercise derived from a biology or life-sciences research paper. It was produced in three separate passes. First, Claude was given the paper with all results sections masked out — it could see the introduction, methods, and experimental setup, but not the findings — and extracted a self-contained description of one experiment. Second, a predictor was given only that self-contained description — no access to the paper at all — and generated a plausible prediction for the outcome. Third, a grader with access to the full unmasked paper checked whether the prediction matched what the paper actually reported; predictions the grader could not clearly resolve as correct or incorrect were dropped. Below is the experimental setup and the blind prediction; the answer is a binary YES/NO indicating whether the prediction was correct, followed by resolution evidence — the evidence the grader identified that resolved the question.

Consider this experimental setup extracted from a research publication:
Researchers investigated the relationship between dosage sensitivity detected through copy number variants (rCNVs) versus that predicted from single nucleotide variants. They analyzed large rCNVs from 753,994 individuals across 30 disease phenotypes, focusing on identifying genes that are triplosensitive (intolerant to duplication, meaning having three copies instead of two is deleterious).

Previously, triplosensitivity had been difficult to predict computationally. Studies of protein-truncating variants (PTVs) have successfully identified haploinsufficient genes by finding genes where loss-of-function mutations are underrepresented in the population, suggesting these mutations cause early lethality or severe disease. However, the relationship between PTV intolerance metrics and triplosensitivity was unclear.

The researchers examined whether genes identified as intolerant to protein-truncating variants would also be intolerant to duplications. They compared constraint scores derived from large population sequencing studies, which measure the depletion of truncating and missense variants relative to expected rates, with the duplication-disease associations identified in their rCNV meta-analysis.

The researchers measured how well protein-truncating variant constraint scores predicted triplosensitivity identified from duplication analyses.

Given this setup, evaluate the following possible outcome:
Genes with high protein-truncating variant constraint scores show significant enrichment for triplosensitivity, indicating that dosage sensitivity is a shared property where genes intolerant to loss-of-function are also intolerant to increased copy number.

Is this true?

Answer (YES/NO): NO